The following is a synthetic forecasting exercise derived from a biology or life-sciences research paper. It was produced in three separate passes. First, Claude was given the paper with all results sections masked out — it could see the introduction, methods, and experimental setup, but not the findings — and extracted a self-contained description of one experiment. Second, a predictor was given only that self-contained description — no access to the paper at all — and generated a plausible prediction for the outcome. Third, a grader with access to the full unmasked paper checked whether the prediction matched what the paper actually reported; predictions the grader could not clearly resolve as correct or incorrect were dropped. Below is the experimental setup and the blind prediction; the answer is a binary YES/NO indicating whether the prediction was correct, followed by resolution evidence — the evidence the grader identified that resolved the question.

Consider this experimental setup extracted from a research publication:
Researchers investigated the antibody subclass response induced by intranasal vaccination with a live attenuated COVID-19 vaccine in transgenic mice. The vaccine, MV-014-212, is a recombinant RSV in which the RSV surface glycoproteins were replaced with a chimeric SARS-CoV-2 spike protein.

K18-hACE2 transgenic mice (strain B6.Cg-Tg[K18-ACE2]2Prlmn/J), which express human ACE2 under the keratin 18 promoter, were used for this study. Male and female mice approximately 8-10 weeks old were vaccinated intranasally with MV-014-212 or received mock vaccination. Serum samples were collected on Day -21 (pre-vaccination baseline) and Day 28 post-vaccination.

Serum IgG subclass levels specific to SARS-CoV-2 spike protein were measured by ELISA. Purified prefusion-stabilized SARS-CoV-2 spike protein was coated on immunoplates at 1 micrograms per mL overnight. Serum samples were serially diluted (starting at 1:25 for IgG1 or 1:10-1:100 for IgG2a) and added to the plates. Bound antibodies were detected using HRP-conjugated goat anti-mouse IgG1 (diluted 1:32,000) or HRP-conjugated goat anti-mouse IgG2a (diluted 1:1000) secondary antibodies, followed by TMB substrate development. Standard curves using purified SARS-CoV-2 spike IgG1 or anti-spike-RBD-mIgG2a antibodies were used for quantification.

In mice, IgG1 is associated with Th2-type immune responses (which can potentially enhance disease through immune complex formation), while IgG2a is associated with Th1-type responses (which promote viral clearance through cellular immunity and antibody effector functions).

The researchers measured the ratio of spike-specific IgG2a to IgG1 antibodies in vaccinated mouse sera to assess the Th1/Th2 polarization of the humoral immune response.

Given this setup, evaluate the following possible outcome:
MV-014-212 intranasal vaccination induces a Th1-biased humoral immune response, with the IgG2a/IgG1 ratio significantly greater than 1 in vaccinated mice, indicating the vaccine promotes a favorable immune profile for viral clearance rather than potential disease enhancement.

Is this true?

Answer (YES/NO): YES